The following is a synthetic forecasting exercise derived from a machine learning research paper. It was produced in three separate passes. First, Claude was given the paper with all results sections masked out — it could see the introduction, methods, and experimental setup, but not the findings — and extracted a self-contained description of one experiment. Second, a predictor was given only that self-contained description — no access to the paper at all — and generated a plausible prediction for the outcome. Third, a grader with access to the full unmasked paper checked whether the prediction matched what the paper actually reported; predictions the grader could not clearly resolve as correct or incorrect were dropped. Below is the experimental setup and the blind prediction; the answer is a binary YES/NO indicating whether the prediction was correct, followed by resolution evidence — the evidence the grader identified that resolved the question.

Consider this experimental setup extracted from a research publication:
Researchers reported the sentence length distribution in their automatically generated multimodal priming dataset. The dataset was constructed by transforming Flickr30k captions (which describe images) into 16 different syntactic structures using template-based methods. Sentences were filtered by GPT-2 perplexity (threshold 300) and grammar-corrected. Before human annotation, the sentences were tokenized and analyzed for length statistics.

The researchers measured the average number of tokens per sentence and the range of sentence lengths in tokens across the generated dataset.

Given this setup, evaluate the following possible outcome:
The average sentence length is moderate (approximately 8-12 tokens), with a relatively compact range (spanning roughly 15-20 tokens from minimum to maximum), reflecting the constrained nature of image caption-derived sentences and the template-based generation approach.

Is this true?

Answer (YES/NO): NO